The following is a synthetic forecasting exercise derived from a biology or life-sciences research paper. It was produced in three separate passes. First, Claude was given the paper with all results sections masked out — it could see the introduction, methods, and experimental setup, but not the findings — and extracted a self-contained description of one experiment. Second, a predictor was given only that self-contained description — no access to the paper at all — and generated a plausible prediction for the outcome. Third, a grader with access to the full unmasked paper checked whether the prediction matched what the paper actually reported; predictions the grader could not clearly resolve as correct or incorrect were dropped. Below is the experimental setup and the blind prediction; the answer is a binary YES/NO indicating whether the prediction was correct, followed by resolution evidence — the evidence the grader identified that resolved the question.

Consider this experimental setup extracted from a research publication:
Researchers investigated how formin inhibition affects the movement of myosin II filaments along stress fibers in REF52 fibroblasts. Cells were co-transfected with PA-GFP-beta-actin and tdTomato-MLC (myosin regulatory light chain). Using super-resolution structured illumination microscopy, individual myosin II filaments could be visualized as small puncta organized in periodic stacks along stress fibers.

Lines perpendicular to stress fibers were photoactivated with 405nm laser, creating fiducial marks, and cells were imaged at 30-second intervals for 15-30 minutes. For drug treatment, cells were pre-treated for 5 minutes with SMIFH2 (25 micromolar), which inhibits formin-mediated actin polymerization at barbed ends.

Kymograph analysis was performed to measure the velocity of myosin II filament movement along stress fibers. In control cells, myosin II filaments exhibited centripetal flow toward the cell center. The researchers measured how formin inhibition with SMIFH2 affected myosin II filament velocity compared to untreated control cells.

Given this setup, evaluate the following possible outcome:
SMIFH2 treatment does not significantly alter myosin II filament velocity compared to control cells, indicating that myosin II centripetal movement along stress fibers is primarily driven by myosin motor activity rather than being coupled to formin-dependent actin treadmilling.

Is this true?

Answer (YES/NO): NO